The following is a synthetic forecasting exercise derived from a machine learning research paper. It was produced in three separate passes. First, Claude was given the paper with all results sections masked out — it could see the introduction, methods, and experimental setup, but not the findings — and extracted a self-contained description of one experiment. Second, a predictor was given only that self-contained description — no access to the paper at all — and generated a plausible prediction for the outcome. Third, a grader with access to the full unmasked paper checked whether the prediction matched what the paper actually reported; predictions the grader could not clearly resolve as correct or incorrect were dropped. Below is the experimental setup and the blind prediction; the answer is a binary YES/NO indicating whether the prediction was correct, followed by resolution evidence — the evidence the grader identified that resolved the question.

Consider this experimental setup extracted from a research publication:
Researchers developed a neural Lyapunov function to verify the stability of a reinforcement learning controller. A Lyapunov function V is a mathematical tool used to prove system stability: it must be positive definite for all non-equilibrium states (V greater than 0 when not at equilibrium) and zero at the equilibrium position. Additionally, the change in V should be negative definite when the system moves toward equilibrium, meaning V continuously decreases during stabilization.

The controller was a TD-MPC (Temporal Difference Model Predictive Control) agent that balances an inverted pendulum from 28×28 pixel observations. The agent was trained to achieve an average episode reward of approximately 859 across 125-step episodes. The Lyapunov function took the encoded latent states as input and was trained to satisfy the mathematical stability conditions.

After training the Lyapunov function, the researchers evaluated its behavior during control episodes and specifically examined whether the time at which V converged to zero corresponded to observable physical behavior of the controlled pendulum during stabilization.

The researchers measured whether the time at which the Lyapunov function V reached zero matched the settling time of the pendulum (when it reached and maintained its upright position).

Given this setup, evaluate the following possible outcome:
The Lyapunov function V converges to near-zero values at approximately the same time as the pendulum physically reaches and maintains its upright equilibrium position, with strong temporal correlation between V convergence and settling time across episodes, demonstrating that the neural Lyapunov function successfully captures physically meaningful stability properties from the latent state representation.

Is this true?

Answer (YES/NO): YES